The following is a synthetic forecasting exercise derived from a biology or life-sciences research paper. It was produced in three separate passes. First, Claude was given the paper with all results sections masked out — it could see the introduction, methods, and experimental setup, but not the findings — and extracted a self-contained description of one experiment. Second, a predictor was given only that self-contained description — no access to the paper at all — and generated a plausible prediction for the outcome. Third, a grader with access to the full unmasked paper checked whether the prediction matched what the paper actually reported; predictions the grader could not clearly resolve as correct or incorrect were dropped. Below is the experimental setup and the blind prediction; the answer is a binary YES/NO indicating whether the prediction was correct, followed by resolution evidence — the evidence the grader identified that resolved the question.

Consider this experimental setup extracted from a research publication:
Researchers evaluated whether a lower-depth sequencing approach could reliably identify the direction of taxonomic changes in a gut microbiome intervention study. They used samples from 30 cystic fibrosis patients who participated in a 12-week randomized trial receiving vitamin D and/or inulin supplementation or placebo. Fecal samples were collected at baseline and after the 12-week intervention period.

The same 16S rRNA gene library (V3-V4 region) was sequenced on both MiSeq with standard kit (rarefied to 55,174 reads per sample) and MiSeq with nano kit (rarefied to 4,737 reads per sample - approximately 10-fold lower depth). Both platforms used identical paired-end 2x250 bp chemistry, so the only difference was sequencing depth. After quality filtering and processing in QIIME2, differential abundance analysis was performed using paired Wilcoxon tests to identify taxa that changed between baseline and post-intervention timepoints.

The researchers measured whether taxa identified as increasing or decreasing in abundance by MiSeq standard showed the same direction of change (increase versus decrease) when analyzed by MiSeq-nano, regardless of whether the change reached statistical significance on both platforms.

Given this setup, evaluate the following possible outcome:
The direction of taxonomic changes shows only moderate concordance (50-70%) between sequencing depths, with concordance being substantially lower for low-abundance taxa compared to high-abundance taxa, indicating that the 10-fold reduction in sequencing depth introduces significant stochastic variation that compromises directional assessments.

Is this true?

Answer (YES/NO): NO